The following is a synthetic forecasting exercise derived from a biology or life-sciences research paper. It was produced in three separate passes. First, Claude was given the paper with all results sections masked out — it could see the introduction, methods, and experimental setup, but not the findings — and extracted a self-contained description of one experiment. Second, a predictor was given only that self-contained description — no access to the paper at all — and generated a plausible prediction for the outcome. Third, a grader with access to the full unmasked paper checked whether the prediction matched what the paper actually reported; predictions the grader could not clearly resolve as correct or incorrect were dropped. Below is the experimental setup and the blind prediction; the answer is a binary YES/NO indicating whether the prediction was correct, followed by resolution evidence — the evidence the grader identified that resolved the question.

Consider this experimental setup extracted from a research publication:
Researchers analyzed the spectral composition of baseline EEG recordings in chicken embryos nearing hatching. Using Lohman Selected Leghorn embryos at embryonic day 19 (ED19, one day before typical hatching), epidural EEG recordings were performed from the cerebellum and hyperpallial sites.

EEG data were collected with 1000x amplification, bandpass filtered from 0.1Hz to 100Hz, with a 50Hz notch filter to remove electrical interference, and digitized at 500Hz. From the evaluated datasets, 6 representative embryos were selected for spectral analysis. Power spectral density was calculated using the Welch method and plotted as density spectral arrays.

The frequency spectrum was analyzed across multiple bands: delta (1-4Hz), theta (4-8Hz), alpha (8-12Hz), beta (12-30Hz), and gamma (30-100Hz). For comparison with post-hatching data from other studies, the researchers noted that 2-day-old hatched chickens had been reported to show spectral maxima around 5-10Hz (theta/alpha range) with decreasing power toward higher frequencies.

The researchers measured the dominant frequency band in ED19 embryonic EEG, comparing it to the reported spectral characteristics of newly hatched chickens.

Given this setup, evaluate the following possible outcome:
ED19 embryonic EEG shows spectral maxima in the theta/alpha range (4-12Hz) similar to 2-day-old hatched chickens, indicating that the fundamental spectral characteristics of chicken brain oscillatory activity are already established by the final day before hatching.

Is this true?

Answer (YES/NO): NO